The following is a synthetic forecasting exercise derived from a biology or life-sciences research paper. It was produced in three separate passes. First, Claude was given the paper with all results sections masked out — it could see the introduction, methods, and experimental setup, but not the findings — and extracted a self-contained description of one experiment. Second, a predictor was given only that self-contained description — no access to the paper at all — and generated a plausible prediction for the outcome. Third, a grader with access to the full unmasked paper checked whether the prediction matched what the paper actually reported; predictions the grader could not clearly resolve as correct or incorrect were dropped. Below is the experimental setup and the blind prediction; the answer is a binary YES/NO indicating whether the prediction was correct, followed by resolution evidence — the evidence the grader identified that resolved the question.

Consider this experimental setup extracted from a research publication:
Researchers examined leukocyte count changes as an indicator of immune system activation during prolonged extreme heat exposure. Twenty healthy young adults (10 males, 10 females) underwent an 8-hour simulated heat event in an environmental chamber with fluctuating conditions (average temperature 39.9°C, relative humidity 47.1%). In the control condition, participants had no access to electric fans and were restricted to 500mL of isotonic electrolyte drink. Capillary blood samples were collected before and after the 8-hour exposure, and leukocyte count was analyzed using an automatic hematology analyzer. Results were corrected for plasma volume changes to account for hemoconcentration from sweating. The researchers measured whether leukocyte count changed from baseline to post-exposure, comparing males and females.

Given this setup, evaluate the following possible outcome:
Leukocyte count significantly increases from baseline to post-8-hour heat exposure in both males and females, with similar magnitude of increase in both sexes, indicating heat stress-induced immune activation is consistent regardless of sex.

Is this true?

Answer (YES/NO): NO